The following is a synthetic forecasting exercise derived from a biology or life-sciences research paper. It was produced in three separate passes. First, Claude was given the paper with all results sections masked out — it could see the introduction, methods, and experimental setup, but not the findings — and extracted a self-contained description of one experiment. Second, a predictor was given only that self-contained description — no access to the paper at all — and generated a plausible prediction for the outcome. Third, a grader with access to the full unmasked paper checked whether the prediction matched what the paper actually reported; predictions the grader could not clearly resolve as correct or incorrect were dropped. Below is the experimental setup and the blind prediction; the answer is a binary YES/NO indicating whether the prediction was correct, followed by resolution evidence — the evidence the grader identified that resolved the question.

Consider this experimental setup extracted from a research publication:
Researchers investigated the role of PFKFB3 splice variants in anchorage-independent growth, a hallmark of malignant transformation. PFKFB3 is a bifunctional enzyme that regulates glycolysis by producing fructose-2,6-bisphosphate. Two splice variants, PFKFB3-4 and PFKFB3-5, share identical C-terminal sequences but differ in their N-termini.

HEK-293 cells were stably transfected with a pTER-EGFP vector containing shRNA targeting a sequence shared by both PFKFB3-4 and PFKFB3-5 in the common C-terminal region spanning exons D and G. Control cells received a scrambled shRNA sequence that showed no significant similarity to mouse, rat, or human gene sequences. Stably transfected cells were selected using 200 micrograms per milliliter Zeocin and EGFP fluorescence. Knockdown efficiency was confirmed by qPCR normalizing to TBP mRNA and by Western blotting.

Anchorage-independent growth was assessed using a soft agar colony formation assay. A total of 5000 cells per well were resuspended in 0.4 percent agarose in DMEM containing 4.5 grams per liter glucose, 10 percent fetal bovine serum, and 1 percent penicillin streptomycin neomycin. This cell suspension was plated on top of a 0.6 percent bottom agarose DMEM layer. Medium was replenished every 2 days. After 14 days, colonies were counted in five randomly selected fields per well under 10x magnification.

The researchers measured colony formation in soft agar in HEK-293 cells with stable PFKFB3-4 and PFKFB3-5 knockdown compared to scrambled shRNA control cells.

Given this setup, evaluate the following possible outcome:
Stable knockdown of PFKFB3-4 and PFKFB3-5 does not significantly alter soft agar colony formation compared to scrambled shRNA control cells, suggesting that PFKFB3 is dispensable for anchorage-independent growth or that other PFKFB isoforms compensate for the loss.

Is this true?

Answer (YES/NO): NO